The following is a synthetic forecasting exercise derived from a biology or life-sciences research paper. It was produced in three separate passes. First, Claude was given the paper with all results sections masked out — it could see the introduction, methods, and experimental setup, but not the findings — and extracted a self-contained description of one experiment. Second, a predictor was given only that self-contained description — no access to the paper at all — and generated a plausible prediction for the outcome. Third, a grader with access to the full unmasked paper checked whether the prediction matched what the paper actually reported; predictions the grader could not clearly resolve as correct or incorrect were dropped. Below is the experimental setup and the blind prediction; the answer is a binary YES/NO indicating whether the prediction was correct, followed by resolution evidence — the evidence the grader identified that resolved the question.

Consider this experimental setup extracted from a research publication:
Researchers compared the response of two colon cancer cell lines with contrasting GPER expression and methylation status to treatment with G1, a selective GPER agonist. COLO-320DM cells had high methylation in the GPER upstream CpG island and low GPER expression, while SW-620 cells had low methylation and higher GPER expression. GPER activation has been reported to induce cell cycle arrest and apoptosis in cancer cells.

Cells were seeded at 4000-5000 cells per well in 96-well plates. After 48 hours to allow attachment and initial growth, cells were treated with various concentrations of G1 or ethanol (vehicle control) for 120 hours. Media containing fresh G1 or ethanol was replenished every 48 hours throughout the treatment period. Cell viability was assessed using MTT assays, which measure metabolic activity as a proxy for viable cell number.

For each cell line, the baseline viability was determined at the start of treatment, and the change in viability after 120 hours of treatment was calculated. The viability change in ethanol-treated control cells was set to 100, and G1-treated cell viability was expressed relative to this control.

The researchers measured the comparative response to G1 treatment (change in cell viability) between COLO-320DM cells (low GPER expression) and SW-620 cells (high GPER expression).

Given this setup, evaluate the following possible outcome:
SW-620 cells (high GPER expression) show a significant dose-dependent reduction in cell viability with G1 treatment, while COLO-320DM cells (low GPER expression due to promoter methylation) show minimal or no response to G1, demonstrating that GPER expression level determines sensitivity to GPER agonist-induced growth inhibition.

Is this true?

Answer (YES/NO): NO